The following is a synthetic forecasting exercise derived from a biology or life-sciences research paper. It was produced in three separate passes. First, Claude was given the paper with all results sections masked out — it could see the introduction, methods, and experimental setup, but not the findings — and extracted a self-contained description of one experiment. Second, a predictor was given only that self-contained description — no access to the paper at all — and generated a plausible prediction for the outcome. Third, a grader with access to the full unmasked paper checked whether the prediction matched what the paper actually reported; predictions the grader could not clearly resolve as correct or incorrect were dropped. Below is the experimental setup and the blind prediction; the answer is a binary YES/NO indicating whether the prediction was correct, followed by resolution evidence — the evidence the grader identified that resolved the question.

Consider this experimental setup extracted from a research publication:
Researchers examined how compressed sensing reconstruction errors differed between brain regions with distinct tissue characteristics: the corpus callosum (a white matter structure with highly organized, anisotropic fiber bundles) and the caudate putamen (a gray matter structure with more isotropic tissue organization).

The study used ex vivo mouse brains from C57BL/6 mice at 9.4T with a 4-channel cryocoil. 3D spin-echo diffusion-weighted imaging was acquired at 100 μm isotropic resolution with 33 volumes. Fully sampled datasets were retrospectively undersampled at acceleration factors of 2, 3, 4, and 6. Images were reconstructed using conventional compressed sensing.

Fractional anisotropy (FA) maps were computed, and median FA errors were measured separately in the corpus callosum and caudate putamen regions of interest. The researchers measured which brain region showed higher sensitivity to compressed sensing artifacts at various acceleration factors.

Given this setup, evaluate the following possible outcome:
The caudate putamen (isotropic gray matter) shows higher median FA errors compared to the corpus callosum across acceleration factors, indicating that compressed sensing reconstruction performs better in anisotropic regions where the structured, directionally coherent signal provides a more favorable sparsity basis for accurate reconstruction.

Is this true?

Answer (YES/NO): YES